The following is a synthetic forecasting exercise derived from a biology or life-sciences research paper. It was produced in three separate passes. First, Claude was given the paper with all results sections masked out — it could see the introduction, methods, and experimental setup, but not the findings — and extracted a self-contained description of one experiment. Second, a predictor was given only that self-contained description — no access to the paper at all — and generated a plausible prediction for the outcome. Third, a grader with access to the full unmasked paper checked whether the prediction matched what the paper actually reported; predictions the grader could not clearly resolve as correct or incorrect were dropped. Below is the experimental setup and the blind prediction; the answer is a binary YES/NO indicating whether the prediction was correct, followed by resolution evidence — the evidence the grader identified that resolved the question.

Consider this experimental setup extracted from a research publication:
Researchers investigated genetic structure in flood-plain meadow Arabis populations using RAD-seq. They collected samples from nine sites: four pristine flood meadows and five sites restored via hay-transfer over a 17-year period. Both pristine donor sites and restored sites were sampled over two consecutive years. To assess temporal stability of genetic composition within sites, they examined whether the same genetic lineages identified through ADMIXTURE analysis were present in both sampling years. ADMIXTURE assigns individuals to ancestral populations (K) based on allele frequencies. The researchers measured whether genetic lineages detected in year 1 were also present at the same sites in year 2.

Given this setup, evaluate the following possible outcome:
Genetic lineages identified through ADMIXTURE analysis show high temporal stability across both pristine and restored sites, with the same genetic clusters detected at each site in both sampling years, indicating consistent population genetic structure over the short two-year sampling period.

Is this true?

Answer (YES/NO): YES